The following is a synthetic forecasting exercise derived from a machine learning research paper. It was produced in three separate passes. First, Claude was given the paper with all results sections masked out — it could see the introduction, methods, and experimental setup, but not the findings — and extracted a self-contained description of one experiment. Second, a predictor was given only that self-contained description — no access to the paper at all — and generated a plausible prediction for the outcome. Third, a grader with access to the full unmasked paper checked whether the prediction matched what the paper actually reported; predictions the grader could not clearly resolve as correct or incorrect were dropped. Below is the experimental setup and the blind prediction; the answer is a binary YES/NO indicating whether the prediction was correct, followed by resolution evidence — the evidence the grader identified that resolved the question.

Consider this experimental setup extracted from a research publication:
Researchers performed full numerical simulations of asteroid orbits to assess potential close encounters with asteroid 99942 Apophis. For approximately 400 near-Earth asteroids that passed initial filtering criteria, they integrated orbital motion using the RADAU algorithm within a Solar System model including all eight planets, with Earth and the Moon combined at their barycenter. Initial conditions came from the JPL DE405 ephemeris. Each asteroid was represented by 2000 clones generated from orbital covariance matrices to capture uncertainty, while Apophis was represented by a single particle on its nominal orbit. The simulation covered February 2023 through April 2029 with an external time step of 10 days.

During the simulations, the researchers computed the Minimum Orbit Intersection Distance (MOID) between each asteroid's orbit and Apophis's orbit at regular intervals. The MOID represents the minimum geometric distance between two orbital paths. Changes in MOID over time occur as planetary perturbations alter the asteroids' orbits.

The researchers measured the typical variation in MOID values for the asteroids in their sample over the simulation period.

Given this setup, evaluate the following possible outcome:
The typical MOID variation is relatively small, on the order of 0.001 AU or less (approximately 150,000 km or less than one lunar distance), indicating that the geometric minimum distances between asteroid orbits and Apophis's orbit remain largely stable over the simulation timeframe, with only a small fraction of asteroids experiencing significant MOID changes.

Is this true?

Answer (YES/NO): YES